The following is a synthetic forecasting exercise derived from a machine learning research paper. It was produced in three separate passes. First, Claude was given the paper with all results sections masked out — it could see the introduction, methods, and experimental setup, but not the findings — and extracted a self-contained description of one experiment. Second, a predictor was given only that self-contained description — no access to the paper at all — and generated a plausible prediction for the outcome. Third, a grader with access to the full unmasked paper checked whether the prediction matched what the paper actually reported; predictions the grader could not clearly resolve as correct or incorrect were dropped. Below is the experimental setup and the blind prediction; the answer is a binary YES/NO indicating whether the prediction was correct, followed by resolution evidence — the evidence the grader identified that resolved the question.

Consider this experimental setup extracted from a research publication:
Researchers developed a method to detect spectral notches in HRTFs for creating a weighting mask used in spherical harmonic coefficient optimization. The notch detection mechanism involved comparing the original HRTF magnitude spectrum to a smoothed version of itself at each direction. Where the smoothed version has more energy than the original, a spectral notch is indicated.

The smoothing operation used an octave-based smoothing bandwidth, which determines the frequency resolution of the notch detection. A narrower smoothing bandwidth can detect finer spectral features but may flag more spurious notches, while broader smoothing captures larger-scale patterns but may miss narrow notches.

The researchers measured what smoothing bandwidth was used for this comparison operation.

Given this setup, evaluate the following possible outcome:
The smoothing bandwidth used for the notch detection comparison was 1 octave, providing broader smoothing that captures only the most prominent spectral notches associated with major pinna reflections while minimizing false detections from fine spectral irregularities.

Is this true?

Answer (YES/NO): YES